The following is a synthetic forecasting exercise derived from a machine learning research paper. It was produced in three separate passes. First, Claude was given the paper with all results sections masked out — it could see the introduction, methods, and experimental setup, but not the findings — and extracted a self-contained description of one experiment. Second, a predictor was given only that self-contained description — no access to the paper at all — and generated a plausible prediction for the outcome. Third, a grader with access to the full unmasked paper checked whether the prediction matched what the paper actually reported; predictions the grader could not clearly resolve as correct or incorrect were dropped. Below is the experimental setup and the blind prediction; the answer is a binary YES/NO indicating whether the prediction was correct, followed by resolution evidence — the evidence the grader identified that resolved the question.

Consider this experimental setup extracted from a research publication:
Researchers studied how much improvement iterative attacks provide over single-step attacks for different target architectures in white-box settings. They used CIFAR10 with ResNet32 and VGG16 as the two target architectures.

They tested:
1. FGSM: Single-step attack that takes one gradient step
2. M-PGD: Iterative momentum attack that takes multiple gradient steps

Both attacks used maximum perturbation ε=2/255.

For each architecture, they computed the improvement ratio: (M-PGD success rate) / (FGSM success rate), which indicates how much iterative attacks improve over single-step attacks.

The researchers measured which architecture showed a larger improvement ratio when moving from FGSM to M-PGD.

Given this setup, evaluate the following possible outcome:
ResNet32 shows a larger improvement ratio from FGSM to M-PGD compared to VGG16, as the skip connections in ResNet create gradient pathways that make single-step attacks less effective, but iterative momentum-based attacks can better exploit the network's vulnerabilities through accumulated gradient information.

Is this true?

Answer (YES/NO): YES